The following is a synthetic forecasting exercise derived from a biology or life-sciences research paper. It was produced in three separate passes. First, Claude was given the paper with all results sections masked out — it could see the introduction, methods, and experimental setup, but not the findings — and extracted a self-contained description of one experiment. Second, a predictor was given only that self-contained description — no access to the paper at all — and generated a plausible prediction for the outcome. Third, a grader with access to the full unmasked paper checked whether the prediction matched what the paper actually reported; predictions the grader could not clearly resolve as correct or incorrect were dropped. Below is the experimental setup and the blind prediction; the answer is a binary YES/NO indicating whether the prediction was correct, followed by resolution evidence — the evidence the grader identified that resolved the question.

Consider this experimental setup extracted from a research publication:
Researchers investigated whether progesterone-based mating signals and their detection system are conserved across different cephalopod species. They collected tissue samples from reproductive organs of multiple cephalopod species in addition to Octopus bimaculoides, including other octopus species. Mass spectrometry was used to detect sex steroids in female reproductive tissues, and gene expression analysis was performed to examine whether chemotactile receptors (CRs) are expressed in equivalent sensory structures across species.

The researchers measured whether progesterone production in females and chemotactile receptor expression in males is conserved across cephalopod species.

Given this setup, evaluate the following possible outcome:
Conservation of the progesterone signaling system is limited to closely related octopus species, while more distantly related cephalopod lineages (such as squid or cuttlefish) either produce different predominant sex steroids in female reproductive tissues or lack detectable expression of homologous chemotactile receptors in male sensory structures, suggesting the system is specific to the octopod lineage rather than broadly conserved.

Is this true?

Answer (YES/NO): NO